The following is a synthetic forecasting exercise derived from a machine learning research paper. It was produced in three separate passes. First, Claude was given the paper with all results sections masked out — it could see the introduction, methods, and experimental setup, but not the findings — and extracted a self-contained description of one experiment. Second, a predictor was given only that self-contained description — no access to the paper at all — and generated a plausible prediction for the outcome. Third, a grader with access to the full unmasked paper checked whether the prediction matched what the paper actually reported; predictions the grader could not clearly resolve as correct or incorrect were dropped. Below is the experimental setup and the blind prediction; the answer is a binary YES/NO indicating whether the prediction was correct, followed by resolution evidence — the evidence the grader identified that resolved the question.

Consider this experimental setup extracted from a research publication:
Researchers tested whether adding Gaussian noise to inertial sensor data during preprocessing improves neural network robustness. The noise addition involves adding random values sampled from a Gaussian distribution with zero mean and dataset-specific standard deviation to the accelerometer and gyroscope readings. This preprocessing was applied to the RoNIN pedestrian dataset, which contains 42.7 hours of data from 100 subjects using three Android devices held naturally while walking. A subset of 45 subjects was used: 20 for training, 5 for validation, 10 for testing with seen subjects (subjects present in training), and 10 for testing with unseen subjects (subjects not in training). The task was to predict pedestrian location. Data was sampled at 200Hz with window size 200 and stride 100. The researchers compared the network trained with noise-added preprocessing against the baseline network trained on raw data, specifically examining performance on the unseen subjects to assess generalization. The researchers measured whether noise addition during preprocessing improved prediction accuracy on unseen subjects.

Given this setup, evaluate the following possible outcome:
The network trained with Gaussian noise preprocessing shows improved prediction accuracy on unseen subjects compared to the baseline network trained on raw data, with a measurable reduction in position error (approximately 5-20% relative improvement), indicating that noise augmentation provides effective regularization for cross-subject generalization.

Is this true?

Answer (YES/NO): NO